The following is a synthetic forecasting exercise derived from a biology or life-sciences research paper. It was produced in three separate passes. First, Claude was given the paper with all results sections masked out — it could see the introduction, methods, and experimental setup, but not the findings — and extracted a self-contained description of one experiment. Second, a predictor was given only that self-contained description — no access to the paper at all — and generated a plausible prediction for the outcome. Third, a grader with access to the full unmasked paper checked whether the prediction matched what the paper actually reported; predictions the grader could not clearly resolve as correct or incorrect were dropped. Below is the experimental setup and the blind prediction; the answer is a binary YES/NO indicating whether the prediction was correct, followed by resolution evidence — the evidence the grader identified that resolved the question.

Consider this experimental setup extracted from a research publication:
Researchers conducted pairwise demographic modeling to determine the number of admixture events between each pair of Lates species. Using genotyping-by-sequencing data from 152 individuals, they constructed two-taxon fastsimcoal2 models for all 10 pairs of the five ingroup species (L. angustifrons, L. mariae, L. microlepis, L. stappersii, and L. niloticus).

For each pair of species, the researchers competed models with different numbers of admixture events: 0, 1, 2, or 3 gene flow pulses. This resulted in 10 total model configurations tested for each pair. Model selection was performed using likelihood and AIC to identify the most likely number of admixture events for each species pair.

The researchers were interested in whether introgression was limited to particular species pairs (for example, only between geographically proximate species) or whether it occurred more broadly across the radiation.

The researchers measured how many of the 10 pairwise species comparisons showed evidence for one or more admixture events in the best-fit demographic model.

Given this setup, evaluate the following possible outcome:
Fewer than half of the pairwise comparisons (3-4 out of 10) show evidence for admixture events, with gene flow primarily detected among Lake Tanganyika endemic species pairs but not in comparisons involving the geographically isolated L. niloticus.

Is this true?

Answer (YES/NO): NO